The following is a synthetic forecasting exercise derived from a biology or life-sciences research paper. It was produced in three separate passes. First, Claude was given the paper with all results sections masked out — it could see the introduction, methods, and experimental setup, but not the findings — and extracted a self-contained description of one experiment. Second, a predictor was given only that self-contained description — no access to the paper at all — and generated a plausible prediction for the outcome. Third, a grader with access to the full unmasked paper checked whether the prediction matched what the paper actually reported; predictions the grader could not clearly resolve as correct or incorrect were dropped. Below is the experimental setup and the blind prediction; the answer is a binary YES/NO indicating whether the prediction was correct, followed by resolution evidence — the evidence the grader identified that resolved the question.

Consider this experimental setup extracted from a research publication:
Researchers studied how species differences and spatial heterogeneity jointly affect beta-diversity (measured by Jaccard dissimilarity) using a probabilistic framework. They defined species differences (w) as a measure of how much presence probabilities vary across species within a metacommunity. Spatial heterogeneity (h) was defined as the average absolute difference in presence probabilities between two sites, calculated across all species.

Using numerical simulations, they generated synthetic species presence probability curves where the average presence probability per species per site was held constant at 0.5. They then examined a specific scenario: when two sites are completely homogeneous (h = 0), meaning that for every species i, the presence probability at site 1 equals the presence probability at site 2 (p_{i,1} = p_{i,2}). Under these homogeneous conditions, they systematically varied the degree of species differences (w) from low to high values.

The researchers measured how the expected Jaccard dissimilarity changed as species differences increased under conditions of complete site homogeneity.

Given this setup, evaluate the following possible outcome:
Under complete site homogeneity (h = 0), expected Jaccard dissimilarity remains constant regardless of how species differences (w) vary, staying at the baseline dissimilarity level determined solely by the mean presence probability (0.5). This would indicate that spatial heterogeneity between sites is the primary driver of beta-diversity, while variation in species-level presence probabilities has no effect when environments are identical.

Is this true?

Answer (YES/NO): NO